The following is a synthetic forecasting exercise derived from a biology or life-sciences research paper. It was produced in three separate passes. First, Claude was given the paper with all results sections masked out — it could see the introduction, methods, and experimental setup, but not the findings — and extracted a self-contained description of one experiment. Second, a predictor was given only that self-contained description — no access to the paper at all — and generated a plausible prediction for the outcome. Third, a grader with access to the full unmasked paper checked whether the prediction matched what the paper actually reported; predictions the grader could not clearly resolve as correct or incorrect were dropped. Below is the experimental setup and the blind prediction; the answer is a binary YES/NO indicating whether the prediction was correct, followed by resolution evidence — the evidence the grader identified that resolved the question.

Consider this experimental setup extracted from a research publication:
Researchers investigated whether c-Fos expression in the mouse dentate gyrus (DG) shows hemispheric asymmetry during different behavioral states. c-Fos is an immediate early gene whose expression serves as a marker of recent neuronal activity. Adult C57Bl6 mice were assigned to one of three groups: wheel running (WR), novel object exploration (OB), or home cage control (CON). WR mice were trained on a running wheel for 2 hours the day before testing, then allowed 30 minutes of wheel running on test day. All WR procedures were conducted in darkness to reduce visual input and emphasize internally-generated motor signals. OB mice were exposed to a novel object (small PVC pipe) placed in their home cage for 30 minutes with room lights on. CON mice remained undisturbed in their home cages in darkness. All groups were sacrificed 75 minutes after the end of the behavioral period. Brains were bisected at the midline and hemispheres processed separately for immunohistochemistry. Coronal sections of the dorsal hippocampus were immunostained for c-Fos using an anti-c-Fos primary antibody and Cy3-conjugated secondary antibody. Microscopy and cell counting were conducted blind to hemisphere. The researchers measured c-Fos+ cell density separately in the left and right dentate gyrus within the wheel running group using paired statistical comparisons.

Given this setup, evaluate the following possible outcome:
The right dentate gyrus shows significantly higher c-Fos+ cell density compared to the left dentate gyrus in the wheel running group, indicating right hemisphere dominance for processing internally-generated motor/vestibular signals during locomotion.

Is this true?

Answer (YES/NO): NO